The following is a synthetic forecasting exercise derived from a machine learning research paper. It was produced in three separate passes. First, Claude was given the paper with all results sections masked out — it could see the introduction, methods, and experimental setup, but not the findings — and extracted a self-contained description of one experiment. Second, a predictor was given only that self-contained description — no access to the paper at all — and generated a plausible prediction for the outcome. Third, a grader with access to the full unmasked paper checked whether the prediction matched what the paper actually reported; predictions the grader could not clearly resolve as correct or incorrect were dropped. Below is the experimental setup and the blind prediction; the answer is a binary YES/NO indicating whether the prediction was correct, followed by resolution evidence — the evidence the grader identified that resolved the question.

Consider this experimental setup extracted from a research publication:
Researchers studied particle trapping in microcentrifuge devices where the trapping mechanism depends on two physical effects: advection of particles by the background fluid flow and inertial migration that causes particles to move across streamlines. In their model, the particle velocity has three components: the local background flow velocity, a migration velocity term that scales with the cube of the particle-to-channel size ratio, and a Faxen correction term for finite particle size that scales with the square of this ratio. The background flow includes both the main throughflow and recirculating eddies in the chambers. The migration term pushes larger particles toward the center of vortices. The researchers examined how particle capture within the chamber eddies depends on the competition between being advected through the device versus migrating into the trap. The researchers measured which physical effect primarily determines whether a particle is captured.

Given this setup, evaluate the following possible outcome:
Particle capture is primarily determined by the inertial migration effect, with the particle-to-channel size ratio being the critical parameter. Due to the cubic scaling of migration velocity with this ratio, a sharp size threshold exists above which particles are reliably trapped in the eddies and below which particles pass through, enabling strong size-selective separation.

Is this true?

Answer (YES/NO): NO